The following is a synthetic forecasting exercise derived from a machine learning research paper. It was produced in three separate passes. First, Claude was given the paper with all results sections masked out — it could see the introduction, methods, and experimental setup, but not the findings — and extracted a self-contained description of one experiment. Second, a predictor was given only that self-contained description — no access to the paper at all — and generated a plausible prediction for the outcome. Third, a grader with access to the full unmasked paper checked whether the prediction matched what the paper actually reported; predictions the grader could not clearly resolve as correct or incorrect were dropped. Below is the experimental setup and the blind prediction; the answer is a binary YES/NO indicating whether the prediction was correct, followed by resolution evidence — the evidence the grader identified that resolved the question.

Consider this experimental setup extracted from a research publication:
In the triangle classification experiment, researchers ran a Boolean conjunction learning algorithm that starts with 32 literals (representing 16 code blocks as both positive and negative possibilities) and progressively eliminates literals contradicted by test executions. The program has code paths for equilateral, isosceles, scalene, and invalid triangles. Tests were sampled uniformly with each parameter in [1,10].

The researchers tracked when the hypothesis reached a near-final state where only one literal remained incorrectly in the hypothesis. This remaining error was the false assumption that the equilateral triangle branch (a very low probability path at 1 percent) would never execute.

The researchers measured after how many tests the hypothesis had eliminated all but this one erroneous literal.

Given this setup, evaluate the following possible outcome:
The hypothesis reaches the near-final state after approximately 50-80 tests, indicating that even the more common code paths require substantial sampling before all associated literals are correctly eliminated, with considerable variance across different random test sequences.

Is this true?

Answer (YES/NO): NO